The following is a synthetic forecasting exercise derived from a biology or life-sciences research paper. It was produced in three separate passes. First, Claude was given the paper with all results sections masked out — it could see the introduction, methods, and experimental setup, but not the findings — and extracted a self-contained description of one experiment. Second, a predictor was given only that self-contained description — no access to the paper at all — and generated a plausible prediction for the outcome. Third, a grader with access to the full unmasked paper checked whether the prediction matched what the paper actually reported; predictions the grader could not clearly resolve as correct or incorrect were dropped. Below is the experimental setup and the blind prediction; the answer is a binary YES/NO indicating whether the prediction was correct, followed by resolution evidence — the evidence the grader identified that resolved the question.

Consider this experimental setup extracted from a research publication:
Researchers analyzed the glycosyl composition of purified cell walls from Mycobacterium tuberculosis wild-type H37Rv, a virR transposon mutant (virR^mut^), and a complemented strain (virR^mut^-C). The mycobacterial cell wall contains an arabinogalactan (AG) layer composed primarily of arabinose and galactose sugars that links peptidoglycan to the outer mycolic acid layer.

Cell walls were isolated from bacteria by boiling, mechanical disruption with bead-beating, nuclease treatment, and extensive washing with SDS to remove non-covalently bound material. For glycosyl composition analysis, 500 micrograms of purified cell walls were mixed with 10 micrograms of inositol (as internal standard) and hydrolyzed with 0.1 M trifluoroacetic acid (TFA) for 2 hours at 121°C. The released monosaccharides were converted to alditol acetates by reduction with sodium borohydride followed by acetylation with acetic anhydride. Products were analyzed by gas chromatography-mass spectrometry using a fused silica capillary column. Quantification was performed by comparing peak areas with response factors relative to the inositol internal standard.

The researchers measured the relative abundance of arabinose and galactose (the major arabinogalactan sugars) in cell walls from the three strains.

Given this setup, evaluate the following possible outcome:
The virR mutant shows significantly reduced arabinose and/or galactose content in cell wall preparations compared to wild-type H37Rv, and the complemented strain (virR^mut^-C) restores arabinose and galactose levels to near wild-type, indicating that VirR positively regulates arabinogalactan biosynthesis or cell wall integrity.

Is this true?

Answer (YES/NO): NO